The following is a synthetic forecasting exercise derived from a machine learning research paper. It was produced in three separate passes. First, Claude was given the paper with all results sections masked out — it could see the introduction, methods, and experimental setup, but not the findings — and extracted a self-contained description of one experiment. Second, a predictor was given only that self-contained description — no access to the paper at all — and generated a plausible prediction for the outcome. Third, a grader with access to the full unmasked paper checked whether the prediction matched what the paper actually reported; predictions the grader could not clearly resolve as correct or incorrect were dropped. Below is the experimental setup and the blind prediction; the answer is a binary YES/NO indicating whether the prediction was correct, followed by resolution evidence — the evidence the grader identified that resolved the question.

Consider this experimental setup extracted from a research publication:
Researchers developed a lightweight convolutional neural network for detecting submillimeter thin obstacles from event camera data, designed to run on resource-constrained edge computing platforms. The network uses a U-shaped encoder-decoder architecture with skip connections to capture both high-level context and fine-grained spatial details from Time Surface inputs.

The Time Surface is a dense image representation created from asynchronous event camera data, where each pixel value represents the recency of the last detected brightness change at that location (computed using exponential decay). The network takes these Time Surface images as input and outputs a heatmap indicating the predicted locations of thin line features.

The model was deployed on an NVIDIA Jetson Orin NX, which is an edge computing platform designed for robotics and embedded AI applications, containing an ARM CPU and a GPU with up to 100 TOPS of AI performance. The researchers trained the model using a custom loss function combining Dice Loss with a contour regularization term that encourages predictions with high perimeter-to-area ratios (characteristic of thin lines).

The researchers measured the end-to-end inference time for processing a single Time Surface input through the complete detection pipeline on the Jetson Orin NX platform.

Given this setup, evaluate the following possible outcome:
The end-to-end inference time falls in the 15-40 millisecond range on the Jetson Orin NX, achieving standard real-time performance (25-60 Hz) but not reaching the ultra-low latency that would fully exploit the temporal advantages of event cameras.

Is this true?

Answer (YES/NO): YES